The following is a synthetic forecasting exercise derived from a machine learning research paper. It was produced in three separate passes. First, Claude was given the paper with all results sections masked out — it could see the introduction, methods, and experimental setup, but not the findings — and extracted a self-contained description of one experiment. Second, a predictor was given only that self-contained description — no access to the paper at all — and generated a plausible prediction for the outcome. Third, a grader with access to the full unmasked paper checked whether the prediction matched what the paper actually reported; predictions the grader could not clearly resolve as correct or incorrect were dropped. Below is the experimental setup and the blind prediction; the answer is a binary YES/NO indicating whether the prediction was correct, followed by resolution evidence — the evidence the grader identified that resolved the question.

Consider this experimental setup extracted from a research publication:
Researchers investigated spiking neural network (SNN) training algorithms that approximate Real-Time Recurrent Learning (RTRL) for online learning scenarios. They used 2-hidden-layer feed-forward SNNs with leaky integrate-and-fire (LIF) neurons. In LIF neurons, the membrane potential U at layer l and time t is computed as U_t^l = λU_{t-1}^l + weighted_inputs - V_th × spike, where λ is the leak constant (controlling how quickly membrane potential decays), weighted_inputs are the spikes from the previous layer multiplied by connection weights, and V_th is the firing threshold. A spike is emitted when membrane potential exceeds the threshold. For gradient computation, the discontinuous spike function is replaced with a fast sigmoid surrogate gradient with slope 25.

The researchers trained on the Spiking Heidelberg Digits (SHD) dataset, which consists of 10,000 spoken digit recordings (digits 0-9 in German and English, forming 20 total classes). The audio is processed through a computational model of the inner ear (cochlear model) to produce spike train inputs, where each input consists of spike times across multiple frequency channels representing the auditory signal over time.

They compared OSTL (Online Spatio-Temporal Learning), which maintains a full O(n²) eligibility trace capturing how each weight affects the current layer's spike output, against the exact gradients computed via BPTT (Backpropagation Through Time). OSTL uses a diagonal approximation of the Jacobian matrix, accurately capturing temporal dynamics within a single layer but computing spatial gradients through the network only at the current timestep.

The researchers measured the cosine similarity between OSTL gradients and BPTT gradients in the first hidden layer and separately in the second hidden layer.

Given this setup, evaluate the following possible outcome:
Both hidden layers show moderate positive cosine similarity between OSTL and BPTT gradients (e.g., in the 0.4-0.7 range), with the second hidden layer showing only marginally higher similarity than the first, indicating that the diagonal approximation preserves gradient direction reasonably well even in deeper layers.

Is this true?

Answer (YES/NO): NO